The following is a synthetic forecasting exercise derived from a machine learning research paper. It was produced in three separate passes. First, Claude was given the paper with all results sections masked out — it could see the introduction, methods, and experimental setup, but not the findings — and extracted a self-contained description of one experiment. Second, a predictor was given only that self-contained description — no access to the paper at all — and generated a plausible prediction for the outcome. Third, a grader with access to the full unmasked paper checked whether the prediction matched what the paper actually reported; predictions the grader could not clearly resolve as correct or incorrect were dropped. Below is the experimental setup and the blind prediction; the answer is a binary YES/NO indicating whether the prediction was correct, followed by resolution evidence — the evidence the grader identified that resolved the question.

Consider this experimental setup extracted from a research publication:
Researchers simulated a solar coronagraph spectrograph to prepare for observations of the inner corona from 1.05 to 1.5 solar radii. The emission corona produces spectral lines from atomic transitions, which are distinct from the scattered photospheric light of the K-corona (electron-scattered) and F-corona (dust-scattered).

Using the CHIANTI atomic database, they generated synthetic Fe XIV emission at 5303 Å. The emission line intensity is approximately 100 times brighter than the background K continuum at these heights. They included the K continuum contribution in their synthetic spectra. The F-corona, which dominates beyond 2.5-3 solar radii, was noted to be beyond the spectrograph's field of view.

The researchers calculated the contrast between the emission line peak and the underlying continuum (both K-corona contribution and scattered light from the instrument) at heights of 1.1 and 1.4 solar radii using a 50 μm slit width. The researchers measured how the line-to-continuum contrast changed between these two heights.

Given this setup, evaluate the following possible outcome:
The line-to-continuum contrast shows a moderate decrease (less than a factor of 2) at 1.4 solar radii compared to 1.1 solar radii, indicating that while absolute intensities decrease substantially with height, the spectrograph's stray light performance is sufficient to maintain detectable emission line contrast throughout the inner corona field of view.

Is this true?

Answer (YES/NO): NO